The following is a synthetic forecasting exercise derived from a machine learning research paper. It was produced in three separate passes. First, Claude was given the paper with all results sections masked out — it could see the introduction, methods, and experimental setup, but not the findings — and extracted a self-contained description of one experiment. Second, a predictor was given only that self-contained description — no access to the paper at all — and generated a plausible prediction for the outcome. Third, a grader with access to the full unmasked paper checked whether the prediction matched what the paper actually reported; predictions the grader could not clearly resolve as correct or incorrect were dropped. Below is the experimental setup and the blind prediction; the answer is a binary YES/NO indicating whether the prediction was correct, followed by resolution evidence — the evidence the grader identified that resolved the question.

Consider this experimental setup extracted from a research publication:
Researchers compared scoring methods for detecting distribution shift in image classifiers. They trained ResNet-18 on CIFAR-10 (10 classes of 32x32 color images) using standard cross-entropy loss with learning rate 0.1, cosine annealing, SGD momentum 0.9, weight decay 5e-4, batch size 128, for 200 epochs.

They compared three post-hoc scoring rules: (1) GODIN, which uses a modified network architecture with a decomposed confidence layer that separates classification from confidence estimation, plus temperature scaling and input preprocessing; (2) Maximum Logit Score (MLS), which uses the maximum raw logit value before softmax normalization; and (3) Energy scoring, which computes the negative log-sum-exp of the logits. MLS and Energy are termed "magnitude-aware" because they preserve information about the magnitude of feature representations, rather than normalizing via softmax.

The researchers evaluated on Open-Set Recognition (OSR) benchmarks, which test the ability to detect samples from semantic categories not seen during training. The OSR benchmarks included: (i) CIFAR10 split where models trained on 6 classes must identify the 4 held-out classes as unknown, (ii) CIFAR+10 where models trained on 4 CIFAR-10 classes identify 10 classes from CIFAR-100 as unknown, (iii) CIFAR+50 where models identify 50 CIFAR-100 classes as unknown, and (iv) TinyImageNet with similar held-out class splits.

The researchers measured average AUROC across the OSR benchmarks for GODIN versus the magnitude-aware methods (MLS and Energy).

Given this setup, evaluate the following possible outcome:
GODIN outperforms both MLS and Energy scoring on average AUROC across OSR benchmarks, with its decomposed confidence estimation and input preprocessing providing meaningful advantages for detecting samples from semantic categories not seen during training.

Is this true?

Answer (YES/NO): NO